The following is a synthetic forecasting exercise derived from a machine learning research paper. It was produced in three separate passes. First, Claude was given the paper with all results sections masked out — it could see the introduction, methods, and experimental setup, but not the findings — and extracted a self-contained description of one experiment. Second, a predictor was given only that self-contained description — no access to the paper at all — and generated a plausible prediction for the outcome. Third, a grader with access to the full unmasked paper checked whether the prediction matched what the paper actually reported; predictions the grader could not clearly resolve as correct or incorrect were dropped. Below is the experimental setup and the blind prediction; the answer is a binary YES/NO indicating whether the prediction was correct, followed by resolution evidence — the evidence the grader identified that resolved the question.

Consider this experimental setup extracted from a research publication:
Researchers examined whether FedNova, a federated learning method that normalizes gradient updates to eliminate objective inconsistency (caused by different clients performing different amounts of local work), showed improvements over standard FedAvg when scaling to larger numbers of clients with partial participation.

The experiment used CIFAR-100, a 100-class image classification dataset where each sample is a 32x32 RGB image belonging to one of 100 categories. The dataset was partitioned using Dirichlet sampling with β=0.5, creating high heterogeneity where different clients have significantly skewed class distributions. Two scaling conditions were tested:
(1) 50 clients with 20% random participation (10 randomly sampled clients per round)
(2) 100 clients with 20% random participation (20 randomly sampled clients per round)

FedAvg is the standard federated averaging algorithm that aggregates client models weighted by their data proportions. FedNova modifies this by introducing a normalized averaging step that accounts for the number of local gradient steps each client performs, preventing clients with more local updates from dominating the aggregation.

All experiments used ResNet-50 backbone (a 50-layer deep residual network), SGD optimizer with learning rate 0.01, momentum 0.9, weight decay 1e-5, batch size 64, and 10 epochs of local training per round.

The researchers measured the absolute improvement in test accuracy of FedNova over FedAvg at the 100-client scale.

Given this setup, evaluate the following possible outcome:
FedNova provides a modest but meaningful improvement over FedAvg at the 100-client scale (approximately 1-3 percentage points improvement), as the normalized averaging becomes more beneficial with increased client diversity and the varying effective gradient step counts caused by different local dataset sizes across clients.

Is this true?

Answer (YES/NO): NO